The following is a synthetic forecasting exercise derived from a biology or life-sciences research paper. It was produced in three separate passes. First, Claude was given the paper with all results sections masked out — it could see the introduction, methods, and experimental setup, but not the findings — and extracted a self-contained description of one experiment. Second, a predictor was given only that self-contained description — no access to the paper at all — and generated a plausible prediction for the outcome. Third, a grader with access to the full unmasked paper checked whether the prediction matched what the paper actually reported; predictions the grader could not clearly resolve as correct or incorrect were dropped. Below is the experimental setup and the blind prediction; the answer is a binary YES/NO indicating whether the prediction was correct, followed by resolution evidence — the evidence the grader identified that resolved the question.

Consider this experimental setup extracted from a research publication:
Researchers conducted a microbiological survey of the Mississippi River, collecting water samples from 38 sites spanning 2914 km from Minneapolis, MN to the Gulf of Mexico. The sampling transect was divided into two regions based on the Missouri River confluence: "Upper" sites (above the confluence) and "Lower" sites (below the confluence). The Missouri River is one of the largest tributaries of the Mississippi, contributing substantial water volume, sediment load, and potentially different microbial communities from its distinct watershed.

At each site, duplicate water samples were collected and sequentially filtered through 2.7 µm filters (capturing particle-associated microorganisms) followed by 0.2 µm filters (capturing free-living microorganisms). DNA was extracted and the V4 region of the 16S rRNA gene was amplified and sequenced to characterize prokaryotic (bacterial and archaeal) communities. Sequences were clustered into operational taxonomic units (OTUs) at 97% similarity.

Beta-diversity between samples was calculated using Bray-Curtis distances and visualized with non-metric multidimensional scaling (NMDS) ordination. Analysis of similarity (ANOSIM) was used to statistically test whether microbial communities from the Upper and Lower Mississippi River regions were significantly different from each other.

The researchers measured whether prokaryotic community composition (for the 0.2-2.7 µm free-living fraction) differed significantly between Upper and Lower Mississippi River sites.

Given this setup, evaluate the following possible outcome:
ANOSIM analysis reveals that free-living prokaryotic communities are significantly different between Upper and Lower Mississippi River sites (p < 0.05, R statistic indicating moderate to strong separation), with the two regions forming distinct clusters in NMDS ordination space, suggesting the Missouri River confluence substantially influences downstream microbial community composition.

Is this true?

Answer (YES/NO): YES